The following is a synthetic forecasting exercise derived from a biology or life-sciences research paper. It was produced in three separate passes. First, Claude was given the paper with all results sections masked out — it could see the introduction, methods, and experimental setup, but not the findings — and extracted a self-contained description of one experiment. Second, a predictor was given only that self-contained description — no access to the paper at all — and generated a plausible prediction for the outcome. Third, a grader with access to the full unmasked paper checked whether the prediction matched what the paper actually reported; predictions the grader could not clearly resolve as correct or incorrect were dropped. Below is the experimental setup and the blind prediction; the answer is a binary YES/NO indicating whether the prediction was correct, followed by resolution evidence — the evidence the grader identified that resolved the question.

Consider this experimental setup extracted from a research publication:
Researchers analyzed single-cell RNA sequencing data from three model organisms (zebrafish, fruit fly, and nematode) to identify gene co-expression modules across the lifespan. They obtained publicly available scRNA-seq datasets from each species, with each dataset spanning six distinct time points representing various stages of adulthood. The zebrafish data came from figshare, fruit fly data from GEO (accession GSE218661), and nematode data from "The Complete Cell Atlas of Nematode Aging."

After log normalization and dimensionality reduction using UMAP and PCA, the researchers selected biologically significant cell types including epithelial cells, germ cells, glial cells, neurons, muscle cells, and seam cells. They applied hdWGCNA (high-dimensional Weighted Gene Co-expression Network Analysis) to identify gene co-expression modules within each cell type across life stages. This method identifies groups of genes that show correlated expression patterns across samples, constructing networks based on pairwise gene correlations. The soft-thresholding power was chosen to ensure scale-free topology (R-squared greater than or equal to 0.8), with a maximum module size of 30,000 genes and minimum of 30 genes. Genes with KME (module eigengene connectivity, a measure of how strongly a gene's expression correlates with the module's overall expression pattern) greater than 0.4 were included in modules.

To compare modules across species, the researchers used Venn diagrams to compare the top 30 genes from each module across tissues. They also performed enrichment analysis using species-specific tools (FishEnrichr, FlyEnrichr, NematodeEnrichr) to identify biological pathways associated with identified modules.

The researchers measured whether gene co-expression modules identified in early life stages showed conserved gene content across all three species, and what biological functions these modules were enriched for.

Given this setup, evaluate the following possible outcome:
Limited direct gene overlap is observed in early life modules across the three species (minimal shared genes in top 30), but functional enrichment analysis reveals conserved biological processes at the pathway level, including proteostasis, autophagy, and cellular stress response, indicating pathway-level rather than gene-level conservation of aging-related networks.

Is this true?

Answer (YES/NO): NO